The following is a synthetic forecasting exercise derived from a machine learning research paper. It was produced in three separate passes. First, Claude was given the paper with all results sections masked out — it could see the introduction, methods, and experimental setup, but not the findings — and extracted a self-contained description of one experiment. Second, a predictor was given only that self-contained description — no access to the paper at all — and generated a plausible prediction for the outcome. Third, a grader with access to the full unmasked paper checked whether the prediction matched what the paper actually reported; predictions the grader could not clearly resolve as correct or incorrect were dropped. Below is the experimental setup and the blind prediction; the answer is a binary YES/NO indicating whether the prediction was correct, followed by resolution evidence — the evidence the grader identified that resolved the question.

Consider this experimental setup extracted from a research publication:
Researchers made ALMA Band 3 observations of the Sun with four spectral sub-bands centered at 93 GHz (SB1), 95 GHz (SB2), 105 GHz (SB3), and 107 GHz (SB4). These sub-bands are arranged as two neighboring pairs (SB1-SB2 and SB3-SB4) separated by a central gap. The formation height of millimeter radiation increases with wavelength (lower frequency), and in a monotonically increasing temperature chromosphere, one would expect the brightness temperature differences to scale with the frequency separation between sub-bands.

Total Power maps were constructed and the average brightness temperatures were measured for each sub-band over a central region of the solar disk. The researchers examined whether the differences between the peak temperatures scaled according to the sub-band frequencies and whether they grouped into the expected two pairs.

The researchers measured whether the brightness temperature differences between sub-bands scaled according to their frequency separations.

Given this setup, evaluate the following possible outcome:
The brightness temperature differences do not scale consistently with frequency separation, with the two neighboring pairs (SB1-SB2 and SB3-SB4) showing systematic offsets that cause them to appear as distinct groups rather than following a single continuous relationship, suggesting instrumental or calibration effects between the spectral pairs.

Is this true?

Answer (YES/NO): NO